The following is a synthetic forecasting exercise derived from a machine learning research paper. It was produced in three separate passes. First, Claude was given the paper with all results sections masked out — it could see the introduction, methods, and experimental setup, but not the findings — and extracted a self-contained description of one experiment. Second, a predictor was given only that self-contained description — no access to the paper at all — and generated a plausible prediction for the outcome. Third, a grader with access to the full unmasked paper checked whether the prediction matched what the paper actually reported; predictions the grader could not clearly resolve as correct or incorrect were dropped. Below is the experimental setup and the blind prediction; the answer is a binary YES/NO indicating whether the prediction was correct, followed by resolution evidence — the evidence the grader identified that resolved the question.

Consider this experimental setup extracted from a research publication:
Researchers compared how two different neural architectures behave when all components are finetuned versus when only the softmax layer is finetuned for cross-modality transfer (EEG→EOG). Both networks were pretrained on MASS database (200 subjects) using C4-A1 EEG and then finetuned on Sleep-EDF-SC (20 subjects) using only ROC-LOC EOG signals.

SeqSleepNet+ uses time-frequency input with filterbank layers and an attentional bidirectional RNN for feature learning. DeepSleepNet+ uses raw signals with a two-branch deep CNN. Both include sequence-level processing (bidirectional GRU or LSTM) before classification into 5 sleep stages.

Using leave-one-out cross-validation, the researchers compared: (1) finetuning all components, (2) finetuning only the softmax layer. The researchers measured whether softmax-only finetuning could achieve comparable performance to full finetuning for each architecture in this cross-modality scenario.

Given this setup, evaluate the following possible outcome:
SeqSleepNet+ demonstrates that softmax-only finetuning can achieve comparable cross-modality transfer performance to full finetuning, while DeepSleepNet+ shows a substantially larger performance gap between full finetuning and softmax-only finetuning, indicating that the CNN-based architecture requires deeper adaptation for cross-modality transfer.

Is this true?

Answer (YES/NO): NO